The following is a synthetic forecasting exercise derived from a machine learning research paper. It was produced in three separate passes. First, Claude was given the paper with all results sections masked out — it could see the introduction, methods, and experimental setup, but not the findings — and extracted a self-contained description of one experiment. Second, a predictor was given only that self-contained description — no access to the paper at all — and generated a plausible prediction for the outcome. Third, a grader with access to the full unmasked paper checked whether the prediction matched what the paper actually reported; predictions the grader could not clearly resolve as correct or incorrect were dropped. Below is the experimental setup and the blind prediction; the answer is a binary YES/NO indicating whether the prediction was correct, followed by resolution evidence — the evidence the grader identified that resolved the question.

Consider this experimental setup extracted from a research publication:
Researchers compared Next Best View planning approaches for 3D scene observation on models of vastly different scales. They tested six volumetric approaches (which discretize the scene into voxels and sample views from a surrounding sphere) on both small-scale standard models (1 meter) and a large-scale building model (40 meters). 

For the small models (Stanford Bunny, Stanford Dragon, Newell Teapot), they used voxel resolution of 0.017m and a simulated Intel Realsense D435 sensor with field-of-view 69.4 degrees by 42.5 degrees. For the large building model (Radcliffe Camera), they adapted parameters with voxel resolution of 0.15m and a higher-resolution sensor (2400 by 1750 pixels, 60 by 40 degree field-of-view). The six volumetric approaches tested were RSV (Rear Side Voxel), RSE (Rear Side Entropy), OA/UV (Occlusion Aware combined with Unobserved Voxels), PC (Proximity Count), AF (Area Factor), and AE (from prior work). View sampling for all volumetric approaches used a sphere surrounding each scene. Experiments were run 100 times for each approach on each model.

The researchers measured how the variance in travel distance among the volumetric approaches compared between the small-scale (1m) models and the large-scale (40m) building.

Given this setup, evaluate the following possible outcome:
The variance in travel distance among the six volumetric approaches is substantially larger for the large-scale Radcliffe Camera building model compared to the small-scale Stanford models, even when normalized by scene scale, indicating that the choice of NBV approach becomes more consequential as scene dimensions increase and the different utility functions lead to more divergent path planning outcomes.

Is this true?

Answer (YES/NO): YES